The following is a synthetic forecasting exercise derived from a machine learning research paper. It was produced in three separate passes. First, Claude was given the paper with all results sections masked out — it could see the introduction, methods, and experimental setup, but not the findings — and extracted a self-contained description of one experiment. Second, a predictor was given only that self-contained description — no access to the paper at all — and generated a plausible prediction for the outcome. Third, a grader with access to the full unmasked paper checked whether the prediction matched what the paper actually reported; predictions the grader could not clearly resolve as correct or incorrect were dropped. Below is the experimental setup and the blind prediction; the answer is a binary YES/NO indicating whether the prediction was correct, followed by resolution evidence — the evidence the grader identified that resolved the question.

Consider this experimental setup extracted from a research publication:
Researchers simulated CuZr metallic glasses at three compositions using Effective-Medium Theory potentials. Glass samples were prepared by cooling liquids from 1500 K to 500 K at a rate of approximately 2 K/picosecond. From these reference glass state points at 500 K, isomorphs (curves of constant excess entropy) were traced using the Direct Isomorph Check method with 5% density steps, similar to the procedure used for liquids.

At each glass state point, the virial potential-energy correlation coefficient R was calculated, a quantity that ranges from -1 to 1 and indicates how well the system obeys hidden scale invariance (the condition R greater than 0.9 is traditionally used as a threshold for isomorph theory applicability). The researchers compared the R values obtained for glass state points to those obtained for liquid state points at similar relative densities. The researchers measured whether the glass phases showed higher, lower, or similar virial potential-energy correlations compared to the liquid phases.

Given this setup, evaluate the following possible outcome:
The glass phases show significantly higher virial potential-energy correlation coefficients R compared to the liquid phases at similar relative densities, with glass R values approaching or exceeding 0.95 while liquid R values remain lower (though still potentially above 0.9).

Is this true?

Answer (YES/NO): NO